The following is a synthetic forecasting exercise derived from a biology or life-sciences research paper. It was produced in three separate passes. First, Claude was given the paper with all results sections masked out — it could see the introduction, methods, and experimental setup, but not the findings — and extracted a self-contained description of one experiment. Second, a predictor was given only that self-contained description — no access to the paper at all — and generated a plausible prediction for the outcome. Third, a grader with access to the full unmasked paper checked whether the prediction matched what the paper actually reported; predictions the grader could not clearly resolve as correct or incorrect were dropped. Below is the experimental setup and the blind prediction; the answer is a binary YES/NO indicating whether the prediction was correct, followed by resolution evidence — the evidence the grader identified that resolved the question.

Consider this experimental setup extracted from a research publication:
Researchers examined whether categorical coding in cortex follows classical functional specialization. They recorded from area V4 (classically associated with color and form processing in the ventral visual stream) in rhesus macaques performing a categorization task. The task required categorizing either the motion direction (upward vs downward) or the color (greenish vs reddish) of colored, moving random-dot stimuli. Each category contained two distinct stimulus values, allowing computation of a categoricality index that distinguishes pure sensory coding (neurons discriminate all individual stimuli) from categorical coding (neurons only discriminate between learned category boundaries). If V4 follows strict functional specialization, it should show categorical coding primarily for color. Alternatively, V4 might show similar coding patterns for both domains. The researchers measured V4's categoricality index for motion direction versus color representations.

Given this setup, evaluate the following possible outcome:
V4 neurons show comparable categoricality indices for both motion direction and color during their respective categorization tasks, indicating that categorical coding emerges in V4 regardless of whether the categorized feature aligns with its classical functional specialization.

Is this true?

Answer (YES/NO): NO